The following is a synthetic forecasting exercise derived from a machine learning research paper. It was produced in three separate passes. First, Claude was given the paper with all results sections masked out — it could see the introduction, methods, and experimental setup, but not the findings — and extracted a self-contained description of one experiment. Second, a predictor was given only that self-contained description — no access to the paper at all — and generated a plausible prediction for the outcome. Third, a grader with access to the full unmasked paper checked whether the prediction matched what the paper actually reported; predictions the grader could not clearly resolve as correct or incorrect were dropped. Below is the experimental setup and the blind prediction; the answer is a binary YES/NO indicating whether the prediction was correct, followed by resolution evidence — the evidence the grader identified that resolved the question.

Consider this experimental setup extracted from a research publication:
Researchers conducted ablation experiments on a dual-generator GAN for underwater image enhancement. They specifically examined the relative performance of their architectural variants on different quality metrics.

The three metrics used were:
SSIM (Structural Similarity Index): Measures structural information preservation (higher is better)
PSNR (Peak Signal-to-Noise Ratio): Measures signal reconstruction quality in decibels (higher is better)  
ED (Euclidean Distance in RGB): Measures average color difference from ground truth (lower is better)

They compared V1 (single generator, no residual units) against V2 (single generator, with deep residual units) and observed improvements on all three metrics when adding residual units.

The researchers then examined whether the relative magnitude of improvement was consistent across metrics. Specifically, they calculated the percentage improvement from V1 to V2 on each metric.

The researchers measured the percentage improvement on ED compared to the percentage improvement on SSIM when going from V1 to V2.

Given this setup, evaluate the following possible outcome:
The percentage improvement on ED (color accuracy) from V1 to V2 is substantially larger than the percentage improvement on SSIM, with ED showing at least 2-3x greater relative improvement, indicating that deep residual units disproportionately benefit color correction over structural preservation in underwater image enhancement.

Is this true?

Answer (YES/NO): YES